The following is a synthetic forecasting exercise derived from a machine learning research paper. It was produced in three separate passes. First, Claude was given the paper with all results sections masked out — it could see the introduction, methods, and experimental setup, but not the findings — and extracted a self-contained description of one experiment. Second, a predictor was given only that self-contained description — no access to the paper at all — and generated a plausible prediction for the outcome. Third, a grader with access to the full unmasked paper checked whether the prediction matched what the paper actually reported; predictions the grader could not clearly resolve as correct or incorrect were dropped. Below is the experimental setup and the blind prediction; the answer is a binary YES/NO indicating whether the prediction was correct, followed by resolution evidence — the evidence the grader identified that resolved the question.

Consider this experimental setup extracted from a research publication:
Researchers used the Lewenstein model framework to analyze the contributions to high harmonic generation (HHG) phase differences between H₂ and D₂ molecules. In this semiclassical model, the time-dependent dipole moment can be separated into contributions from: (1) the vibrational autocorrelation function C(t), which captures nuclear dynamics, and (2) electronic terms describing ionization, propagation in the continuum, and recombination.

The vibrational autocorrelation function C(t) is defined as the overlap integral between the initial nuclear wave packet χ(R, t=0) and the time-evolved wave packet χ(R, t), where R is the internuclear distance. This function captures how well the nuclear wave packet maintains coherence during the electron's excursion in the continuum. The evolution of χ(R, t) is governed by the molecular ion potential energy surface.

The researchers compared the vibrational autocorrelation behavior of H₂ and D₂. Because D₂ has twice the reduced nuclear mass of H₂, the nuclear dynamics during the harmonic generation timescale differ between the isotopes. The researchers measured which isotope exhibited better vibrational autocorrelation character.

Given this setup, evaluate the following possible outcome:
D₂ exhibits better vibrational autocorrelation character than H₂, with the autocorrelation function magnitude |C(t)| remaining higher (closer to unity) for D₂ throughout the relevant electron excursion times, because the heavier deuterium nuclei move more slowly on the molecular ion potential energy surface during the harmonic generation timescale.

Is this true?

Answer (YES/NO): YES